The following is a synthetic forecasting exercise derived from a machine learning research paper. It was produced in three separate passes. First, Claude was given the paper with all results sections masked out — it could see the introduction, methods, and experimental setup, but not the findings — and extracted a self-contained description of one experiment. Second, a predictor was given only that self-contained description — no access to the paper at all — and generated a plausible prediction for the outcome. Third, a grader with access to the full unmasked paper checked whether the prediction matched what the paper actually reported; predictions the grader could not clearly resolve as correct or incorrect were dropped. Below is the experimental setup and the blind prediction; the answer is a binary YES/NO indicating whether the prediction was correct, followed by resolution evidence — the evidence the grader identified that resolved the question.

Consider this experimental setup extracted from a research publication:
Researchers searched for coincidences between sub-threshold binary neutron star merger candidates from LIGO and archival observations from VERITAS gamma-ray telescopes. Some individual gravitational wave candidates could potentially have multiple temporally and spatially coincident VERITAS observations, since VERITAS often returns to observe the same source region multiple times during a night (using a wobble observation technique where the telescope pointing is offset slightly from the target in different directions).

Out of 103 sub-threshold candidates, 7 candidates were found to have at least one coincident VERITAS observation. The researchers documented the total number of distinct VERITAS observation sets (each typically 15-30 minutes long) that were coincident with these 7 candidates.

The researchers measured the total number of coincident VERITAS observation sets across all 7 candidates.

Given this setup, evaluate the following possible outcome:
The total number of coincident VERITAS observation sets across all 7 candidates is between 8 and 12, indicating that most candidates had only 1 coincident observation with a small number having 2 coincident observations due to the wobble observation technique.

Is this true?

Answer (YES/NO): YES